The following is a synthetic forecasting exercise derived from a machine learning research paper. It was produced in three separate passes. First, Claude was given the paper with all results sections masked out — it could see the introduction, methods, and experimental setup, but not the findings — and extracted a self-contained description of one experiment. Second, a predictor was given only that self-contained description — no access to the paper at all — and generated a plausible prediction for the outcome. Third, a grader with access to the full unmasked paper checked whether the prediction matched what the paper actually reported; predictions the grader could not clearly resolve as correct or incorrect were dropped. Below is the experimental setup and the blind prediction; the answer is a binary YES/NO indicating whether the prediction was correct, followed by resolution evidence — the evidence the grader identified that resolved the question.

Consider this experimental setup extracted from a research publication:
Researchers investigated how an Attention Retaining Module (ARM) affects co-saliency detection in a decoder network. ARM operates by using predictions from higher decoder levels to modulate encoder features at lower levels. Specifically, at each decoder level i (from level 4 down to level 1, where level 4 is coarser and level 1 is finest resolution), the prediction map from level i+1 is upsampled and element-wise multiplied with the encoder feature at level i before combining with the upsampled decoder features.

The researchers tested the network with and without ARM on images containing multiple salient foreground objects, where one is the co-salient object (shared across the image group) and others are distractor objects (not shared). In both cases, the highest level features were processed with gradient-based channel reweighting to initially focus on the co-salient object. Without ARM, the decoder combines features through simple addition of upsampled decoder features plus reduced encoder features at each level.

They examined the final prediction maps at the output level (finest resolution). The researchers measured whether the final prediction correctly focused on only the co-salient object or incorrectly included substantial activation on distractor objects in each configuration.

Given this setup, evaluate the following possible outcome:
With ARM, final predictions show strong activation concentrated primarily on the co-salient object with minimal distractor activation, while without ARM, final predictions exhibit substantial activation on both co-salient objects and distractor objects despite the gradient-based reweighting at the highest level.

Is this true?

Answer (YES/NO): YES